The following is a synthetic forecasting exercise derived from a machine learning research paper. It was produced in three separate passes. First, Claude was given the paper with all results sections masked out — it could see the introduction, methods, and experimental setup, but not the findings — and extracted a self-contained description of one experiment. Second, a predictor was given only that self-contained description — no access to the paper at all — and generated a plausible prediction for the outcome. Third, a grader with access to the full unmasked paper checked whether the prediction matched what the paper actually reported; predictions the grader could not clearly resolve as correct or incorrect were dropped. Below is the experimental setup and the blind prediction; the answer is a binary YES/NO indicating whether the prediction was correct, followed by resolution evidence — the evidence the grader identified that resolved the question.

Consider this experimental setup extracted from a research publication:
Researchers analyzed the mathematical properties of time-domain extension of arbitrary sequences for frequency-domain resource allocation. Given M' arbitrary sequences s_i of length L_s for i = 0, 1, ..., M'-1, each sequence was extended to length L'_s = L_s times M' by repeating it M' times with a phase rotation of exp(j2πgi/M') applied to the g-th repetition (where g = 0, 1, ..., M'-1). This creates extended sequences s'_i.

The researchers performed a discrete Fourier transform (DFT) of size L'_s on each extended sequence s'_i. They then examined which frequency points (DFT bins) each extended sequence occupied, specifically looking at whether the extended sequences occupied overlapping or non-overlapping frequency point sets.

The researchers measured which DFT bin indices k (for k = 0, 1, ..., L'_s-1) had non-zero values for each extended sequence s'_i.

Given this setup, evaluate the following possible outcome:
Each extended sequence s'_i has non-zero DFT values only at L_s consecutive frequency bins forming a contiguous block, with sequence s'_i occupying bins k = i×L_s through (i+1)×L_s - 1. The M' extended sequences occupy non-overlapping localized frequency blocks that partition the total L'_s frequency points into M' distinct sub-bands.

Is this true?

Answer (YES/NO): NO